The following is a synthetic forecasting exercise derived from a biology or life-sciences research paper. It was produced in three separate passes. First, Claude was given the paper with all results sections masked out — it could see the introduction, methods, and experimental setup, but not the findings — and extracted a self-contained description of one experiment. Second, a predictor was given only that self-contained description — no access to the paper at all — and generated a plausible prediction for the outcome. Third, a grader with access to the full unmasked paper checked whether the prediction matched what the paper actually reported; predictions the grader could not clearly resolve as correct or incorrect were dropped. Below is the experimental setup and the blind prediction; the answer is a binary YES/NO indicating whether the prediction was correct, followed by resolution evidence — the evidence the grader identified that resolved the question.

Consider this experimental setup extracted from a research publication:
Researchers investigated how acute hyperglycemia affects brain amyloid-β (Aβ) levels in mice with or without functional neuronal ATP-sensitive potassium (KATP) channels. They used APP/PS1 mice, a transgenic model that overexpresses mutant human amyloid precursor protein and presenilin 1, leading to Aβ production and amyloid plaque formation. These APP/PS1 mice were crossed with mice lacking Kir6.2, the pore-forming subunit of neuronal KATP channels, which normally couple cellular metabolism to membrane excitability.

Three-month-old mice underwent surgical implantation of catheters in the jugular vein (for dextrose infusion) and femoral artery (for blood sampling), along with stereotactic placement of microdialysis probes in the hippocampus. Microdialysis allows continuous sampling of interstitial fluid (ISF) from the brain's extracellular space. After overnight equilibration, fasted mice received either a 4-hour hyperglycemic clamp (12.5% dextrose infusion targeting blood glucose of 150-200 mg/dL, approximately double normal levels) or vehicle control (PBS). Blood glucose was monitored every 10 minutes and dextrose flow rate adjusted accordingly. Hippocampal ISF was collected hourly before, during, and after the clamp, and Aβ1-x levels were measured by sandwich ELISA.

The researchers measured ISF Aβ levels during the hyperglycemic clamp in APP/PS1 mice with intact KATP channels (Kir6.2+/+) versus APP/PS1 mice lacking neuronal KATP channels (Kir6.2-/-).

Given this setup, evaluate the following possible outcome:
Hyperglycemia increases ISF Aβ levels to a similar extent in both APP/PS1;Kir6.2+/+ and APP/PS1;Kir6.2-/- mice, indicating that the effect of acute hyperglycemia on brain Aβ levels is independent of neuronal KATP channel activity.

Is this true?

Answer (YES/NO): NO